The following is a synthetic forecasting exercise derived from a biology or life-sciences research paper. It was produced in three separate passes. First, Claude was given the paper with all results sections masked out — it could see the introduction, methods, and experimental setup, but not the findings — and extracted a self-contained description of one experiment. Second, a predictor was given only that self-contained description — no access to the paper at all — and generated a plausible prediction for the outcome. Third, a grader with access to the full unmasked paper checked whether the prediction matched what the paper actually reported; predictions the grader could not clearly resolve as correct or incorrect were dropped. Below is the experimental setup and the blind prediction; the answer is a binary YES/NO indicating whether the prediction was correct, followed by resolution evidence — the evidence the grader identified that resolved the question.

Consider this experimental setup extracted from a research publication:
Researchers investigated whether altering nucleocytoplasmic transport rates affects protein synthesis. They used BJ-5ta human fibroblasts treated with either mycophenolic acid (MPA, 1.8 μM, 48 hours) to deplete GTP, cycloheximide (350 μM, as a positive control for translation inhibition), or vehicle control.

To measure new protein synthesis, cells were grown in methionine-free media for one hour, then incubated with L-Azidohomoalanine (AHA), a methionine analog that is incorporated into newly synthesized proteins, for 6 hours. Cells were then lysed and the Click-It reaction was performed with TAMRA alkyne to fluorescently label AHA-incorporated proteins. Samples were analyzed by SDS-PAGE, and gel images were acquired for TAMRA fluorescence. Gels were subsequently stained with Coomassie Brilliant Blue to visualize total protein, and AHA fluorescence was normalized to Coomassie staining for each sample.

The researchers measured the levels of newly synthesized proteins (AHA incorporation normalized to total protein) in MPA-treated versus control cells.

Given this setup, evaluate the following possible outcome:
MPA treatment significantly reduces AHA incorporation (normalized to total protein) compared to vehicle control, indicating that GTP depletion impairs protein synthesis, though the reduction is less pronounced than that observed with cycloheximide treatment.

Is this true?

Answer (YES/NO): NO